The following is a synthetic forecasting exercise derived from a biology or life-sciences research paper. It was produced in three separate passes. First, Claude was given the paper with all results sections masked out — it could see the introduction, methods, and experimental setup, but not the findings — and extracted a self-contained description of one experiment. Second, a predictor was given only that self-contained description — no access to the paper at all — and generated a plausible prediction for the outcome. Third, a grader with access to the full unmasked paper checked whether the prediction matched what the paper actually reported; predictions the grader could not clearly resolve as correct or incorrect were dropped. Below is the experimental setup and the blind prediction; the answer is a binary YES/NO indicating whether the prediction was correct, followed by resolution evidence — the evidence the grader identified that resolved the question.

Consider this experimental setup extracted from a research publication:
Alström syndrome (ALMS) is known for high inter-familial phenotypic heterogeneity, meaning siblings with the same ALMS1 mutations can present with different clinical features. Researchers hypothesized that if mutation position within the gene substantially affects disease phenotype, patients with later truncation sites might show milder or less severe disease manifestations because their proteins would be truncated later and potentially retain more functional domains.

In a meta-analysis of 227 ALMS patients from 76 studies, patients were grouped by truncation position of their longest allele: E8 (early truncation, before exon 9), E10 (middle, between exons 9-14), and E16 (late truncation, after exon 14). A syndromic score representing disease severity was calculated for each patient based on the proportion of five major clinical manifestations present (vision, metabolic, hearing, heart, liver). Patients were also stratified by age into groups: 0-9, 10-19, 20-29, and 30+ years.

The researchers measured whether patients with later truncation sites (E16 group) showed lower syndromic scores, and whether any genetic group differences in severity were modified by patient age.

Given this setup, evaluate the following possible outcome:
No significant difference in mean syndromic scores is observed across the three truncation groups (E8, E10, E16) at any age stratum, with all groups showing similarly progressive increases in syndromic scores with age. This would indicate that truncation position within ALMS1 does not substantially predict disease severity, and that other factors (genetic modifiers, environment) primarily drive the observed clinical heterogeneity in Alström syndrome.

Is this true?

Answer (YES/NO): NO